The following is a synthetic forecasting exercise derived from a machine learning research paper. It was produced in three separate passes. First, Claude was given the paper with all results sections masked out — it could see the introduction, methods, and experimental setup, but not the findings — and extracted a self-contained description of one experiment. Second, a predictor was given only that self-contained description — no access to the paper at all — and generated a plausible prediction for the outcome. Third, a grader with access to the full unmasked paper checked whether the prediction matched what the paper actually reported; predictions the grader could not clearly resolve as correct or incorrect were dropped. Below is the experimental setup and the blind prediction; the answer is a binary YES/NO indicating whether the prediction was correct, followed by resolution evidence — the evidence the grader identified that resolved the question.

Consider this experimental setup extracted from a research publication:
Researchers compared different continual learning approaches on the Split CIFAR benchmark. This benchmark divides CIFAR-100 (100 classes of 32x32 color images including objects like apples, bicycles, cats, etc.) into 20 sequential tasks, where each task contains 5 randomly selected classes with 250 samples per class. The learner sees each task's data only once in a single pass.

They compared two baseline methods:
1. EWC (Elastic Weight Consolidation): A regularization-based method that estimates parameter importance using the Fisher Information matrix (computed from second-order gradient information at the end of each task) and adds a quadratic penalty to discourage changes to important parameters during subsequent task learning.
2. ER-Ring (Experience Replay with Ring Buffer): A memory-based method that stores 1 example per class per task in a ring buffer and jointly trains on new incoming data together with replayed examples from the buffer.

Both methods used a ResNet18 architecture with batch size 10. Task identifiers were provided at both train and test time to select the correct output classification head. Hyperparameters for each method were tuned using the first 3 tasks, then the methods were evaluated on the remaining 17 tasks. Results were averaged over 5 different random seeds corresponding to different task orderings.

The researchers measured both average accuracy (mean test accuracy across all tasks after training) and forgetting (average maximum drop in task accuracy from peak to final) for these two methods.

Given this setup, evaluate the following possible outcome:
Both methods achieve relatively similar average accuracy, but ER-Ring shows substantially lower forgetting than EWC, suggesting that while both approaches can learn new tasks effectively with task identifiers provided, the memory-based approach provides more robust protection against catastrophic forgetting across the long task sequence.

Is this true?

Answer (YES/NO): NO